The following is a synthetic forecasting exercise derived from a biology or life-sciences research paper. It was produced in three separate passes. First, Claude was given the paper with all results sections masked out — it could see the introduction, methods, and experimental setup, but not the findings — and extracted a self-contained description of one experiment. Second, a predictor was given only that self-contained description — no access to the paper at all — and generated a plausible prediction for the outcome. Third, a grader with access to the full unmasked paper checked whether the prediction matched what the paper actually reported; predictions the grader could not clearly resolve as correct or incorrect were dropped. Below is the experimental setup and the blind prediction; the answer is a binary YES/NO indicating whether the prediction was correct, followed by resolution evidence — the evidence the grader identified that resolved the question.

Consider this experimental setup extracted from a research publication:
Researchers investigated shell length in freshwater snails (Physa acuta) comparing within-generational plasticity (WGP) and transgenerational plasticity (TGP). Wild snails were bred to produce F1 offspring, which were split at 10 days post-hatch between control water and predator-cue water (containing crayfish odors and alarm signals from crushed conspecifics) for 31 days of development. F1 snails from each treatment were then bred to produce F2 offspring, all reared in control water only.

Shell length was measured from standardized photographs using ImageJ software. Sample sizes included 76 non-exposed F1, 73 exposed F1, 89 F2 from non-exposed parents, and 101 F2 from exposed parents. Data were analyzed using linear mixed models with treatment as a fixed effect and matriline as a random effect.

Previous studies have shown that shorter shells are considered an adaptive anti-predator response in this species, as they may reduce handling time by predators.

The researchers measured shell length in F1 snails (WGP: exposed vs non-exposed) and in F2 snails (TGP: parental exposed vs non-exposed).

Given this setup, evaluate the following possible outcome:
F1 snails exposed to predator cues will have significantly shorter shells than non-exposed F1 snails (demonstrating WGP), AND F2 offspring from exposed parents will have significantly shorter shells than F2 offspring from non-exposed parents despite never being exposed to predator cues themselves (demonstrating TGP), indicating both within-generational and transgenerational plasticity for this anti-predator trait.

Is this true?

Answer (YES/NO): NO